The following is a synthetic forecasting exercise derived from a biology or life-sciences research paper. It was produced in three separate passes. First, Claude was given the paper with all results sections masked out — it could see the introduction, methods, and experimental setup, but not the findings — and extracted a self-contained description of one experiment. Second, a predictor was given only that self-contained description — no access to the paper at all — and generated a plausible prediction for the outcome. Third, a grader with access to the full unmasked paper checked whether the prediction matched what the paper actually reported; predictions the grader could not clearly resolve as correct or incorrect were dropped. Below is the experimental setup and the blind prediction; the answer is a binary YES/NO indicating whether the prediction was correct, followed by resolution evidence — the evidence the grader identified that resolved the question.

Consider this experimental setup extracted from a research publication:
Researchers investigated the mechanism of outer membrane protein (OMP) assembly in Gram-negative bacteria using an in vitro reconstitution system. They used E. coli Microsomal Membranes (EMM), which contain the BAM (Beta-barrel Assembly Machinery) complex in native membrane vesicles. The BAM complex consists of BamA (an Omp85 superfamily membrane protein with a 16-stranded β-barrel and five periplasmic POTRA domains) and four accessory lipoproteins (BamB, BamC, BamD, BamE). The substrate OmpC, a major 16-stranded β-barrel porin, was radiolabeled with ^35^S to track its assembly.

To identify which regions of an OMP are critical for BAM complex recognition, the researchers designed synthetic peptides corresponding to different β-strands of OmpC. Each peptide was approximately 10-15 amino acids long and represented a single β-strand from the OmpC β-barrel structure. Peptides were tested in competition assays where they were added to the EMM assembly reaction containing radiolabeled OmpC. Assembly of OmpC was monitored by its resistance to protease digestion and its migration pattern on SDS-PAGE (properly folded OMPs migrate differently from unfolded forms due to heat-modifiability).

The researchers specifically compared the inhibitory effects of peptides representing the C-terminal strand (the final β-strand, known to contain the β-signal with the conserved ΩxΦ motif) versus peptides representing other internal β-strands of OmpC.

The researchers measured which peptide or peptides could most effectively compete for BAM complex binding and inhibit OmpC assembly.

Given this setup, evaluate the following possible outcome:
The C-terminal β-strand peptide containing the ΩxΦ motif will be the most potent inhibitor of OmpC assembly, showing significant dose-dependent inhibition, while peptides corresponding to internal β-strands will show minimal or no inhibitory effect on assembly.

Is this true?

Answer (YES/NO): NO